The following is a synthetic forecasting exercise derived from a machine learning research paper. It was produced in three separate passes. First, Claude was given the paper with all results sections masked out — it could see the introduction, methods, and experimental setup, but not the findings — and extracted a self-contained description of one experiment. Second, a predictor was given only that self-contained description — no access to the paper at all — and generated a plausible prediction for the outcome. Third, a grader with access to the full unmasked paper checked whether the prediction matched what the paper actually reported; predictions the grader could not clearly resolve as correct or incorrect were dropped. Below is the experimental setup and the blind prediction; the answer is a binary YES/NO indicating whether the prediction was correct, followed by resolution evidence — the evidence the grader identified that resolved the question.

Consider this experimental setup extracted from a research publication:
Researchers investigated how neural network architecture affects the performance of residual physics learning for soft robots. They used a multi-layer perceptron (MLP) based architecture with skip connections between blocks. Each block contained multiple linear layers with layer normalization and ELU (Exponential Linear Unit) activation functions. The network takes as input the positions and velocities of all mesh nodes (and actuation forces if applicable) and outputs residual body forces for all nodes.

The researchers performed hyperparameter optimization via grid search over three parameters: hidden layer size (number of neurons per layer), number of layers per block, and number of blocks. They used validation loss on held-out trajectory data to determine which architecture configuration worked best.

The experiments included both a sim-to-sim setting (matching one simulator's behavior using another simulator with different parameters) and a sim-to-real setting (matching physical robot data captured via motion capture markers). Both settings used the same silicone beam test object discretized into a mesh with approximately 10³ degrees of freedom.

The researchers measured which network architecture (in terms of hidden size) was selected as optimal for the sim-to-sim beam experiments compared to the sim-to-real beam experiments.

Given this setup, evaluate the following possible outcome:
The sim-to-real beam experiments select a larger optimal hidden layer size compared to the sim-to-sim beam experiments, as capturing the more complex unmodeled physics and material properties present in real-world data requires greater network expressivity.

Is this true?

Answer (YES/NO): NO